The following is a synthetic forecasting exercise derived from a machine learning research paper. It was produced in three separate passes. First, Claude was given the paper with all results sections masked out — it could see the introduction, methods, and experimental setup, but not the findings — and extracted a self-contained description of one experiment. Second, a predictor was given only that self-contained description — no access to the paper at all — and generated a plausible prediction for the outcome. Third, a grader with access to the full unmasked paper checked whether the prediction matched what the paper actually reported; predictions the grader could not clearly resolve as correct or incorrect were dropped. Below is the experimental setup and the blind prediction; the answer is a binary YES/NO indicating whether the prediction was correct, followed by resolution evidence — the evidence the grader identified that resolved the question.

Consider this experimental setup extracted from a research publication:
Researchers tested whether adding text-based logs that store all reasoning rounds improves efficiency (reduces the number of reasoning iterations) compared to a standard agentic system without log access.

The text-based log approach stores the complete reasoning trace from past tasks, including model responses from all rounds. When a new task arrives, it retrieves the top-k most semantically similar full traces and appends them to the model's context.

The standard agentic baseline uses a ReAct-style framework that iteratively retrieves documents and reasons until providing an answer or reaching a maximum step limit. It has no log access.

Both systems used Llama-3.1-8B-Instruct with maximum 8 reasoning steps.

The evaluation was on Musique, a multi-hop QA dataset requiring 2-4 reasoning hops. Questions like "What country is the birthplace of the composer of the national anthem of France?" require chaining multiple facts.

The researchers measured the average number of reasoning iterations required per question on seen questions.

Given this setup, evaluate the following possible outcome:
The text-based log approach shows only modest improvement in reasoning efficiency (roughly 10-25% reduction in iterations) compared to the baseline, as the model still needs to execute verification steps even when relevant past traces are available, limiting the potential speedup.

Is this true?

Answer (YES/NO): NO